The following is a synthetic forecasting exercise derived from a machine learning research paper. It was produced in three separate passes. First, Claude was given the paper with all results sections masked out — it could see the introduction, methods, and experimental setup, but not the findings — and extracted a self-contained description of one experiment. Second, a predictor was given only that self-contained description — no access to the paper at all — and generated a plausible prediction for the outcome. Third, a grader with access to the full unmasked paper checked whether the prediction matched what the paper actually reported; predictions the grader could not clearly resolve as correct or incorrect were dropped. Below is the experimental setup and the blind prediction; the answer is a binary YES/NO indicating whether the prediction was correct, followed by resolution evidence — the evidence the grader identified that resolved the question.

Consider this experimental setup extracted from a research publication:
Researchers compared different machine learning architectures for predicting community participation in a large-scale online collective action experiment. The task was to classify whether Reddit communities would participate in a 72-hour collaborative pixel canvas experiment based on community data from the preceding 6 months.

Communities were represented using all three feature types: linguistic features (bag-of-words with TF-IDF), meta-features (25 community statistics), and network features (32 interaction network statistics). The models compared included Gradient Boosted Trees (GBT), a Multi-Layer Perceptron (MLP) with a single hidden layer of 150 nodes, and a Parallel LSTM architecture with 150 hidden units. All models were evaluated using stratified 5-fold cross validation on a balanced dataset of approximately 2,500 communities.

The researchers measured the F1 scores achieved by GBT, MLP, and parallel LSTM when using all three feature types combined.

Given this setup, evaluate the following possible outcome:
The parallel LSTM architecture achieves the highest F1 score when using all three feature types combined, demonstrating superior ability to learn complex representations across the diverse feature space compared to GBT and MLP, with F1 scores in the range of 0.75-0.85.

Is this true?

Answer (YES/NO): NO